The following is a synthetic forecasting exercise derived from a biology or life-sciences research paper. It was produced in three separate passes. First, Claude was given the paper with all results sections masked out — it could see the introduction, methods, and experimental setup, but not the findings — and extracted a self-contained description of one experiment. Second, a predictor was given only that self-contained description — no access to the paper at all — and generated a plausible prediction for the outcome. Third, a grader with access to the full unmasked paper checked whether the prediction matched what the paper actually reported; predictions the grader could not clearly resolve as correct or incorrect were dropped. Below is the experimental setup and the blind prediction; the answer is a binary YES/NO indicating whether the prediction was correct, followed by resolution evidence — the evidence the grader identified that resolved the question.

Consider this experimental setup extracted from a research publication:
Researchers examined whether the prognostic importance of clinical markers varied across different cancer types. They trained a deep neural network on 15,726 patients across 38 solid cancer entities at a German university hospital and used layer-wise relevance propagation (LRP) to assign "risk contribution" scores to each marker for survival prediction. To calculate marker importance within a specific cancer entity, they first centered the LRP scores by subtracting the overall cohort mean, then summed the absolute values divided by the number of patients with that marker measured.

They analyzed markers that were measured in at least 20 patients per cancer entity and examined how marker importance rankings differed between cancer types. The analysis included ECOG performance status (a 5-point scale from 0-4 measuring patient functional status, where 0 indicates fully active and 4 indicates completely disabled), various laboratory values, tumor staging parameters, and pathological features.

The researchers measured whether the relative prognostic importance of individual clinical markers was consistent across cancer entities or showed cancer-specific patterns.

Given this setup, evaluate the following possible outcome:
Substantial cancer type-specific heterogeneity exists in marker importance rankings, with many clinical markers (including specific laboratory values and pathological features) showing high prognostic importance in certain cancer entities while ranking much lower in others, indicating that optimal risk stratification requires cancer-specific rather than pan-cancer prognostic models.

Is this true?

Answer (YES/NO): NO